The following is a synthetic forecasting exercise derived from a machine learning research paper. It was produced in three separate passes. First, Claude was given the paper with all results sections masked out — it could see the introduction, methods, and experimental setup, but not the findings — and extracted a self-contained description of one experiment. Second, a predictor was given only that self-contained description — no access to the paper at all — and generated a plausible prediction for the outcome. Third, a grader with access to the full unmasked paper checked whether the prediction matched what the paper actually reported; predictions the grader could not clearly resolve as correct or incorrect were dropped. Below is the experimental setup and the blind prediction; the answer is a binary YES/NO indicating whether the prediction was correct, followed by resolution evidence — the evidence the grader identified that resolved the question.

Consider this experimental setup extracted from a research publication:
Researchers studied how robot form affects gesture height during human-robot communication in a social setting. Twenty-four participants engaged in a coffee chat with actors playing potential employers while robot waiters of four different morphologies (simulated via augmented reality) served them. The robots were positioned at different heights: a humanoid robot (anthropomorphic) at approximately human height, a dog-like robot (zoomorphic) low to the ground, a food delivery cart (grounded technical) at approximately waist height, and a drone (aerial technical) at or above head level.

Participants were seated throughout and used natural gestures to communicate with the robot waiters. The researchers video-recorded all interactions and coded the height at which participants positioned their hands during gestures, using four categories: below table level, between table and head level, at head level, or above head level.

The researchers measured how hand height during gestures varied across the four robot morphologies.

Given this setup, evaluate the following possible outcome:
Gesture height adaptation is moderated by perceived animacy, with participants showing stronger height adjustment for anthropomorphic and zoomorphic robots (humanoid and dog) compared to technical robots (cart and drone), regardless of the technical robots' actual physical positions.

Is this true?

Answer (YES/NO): NO